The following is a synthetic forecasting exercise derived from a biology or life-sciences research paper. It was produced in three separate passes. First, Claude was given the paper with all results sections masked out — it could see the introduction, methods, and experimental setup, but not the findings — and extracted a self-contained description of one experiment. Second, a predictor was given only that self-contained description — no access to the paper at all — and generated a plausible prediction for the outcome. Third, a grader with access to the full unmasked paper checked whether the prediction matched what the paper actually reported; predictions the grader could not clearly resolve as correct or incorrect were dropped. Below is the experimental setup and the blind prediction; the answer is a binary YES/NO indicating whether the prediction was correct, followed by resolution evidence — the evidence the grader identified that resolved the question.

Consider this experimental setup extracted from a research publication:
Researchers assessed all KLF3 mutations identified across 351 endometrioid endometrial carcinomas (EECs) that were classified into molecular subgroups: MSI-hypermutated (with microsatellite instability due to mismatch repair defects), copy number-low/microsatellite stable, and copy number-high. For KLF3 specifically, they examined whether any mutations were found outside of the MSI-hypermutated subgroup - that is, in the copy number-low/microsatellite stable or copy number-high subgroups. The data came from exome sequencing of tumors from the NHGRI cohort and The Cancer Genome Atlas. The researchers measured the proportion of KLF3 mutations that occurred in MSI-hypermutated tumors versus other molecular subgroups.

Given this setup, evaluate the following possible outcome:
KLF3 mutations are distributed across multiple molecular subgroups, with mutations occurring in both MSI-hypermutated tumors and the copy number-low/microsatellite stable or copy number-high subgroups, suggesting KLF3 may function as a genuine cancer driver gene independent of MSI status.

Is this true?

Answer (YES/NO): NO